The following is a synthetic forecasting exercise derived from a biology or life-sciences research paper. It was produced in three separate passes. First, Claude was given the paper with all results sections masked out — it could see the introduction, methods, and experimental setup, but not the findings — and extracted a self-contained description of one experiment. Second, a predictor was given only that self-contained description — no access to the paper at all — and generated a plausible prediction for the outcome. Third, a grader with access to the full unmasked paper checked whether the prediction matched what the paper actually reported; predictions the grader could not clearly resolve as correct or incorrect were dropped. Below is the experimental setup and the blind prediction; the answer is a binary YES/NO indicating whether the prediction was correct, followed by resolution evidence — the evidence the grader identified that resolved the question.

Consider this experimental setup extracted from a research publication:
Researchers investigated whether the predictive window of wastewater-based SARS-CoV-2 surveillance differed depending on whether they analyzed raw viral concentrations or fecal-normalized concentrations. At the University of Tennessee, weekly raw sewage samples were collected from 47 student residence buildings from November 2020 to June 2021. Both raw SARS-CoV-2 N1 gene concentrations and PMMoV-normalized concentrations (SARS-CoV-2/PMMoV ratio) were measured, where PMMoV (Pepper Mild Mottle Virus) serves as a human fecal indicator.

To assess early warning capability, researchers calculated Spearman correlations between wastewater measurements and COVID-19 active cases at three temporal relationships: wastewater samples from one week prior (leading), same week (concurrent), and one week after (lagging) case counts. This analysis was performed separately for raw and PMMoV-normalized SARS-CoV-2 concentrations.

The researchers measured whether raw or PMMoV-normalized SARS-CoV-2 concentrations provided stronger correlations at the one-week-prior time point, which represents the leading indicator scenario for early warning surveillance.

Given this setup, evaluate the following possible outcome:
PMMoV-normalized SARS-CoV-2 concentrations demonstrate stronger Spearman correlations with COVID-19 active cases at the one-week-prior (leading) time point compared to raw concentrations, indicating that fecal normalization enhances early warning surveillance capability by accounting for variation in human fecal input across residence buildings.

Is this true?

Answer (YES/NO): NO